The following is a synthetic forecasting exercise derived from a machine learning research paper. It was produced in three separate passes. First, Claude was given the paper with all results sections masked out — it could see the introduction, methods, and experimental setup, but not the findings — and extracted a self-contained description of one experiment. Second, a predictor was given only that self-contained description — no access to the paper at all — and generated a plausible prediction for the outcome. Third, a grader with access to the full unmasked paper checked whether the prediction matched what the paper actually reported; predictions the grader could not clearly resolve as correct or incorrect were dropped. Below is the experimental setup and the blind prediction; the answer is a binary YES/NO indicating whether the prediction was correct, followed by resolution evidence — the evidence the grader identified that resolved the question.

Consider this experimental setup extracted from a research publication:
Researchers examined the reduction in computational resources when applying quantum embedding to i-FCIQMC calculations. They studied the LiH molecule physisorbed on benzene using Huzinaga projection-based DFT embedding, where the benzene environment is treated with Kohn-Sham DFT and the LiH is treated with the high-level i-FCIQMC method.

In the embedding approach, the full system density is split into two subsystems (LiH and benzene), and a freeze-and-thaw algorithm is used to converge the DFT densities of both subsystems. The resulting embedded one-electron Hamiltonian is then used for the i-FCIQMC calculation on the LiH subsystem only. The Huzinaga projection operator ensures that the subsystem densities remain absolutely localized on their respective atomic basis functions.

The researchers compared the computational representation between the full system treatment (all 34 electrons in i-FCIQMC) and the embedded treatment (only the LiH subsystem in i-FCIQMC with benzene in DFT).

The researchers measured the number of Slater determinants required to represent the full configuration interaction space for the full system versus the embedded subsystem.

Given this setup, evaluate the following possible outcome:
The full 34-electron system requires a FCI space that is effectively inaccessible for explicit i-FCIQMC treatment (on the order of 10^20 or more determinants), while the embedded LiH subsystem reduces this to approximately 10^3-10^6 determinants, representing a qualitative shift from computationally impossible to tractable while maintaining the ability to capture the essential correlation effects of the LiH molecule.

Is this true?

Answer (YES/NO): NO